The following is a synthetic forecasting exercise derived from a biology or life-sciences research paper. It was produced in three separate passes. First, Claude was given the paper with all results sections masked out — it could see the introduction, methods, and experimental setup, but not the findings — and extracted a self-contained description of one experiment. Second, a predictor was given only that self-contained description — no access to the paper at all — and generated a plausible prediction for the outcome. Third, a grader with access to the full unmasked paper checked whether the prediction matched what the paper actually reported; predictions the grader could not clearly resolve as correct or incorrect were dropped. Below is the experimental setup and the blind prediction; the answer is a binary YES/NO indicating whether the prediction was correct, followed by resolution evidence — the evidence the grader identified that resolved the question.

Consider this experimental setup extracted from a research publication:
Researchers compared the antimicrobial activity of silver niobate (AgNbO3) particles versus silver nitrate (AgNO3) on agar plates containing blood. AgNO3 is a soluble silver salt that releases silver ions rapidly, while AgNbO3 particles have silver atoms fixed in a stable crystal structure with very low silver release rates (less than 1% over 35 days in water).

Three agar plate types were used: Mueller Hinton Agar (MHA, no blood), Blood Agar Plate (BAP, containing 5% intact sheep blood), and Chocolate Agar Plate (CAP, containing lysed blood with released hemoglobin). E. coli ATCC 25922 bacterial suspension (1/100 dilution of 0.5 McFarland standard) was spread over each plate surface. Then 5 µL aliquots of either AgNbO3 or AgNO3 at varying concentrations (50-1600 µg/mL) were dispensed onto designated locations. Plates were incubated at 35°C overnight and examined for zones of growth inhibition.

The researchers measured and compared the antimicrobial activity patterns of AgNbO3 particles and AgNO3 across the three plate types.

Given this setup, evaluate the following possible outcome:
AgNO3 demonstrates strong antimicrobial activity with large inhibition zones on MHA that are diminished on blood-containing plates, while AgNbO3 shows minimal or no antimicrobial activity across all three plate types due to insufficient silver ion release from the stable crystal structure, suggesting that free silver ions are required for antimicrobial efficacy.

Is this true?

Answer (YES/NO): NO